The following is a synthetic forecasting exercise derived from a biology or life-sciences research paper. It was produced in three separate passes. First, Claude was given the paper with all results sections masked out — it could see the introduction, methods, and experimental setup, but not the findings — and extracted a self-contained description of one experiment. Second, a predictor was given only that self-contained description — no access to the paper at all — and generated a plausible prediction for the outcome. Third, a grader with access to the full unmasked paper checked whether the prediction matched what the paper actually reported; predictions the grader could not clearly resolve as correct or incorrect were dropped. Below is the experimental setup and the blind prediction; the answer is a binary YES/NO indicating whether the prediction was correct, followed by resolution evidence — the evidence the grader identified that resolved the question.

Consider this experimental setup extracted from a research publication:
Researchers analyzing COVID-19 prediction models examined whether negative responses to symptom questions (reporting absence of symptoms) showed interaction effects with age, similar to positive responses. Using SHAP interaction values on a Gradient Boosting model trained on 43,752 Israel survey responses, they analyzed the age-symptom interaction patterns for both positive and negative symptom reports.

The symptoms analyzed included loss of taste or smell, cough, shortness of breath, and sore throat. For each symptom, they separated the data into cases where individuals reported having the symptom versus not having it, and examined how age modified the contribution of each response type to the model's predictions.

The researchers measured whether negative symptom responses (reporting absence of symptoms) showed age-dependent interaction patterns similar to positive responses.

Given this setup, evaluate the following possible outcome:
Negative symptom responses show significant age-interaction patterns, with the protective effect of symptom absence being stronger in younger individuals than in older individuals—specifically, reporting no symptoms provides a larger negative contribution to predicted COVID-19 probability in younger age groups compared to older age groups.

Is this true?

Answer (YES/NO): NO